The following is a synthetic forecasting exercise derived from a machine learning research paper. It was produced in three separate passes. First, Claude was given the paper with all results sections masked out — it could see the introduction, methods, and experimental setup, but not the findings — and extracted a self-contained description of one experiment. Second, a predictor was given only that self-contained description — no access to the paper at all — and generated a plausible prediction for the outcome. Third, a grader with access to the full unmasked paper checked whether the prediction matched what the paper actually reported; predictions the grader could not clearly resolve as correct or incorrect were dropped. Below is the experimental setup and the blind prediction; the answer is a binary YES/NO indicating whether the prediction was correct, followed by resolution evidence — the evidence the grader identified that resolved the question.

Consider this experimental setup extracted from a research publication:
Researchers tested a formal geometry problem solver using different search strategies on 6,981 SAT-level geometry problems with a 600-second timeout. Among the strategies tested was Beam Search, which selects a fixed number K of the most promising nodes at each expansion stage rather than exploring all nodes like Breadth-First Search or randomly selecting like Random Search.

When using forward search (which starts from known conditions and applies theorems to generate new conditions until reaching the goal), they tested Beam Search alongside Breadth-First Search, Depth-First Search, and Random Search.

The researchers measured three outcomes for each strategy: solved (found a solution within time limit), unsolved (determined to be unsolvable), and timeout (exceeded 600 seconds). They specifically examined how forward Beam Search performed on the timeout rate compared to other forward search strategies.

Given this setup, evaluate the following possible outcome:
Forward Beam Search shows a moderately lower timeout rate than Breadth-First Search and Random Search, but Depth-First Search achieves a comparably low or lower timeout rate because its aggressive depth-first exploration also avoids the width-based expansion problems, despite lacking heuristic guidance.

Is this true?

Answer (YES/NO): NO